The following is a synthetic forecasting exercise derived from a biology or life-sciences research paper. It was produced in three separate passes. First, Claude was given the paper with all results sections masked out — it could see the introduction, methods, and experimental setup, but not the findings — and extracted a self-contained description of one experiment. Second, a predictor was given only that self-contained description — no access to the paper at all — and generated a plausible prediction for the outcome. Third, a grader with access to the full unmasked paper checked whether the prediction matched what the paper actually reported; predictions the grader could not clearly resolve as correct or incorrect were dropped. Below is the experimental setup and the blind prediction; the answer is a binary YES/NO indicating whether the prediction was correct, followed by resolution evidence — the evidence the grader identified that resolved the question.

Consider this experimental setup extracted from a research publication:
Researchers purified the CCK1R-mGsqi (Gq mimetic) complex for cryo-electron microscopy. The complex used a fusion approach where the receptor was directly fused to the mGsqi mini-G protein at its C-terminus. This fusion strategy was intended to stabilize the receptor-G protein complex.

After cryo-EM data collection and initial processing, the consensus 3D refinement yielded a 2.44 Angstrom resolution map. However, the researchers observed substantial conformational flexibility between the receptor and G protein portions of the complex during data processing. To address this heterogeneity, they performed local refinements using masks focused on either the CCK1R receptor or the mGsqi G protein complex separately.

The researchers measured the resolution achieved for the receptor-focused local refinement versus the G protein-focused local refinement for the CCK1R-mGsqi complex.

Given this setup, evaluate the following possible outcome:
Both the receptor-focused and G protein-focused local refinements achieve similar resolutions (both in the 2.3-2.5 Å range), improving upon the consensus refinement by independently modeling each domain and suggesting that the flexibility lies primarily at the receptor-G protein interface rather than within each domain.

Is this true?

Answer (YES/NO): NO